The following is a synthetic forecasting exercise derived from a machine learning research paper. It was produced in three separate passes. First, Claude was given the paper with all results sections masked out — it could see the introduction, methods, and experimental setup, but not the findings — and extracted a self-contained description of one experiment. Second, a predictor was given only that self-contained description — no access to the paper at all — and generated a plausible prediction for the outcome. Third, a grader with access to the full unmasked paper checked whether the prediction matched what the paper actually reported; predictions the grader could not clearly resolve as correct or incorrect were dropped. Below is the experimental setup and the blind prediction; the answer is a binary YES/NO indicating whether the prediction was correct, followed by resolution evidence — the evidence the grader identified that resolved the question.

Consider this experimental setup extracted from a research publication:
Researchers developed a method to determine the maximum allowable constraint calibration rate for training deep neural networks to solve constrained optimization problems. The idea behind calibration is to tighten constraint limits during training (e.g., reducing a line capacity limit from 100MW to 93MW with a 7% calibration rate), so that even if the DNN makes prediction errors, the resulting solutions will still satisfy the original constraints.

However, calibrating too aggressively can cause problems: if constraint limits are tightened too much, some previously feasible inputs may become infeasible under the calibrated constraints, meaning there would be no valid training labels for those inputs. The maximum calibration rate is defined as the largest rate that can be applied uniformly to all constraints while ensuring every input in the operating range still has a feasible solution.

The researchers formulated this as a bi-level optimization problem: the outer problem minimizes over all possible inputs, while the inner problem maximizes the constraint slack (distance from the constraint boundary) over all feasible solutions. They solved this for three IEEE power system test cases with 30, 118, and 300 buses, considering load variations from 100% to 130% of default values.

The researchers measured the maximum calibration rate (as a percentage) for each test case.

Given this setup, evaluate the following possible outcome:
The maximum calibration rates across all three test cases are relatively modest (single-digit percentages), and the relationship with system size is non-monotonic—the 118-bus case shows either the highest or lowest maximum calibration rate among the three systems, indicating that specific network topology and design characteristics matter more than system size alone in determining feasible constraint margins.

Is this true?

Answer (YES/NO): NO